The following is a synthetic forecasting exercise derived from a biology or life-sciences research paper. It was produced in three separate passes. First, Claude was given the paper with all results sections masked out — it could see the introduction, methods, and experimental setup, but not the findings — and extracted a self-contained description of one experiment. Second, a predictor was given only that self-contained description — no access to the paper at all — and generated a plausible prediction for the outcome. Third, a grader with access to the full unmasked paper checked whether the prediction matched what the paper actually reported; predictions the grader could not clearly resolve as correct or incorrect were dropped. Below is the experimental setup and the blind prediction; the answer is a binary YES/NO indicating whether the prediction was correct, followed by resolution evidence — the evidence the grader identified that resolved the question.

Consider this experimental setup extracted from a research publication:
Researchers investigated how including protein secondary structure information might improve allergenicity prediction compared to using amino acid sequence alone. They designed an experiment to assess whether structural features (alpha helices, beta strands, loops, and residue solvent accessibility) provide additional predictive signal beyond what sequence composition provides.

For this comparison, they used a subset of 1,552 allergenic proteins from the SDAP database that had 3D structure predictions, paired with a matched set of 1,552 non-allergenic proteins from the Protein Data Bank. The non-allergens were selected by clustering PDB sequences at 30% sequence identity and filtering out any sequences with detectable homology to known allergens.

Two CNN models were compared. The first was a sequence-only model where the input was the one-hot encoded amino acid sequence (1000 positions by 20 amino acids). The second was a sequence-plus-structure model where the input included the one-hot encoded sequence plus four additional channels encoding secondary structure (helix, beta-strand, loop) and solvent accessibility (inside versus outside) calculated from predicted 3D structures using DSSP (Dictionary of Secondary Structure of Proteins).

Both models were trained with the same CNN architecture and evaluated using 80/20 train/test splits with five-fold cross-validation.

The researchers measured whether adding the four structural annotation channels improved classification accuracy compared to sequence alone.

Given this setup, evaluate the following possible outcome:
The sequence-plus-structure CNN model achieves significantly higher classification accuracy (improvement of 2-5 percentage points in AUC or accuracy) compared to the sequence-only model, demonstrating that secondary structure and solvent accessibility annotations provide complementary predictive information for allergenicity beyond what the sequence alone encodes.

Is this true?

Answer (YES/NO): NO